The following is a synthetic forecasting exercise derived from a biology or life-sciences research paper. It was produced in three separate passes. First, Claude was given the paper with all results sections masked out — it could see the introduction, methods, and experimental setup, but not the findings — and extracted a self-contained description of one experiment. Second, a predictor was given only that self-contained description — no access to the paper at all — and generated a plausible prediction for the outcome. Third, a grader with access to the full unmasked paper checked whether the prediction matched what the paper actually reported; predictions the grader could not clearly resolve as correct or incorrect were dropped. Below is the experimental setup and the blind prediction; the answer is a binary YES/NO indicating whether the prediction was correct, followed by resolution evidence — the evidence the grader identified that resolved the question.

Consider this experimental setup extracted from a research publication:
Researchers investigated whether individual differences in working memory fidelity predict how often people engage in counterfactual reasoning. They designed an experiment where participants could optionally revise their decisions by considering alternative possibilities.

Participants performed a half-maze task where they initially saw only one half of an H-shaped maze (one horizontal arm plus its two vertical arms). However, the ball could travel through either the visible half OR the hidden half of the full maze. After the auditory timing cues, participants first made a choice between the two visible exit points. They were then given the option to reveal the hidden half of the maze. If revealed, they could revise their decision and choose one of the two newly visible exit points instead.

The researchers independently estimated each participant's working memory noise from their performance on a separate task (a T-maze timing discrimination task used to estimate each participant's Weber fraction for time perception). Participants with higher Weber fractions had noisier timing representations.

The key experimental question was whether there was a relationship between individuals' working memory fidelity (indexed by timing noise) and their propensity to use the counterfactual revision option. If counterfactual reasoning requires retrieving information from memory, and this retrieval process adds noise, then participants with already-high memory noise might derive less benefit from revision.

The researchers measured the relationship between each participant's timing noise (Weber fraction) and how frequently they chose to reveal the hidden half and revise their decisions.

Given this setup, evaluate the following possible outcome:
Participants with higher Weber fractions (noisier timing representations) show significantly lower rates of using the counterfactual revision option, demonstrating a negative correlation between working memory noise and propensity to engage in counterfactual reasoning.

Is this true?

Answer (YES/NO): NO